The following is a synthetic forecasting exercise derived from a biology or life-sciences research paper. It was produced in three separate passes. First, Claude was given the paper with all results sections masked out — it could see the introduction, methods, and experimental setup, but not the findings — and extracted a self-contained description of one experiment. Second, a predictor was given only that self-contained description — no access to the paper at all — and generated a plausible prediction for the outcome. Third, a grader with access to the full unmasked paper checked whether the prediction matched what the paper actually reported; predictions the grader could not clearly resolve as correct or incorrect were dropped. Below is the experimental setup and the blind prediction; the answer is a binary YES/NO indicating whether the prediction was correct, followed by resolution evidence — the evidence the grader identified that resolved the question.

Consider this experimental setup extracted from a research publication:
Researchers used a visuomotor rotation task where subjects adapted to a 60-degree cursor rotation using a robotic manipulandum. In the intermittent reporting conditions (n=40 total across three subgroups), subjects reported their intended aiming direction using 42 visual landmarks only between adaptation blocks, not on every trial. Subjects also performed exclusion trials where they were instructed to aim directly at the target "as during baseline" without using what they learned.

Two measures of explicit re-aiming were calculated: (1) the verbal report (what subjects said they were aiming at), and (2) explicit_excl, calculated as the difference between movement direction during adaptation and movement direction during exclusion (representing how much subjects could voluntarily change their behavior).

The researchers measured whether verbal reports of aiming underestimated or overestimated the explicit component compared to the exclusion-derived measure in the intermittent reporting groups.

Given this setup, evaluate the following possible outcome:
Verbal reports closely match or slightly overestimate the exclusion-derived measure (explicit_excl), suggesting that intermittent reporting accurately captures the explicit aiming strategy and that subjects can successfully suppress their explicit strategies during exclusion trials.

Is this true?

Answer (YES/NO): NO